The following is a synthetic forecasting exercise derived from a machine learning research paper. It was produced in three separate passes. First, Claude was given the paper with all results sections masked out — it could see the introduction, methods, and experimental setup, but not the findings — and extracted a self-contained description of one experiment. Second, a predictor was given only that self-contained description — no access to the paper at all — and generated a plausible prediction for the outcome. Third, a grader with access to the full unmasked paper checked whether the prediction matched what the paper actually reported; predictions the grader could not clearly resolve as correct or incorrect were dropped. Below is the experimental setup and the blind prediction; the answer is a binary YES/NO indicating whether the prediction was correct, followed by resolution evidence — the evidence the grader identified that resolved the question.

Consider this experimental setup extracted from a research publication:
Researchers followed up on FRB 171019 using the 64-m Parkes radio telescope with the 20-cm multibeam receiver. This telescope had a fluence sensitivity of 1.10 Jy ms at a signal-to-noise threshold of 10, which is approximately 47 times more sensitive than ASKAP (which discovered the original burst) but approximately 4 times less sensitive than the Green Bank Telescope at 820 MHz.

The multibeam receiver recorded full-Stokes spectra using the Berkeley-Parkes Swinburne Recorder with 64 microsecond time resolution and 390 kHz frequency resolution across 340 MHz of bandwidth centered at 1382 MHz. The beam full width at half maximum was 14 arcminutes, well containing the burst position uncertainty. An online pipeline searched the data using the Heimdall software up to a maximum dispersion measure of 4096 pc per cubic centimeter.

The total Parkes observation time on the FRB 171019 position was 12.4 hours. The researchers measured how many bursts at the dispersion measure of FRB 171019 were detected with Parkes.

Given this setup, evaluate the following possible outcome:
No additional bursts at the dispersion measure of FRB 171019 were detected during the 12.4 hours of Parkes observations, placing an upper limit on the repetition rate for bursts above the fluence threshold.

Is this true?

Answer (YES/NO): YES